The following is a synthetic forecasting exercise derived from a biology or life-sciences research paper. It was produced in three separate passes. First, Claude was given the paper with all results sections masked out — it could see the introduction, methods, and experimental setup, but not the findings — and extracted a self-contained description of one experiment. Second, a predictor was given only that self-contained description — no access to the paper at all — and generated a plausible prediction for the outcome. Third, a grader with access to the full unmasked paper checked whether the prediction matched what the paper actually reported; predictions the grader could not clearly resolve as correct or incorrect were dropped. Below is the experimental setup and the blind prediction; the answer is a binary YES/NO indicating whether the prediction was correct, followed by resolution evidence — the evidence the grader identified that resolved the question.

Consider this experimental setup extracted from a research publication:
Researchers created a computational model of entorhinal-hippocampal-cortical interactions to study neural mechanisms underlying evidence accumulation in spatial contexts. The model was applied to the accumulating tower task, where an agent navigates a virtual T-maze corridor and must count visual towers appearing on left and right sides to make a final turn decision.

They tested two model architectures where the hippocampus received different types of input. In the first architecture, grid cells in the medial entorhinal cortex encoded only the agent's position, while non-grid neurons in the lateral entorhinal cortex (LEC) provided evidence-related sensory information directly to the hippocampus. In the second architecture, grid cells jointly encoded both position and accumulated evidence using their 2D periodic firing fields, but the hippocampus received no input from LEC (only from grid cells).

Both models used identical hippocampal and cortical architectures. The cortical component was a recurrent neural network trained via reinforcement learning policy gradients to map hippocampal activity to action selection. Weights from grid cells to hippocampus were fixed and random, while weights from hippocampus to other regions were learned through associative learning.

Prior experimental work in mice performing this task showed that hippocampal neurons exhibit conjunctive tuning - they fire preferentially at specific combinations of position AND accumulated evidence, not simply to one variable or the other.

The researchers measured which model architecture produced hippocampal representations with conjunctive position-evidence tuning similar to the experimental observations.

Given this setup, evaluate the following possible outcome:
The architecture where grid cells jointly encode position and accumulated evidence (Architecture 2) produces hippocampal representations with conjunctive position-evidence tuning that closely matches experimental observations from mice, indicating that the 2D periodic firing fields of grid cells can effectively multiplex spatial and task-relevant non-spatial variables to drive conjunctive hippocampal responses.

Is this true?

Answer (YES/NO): YES